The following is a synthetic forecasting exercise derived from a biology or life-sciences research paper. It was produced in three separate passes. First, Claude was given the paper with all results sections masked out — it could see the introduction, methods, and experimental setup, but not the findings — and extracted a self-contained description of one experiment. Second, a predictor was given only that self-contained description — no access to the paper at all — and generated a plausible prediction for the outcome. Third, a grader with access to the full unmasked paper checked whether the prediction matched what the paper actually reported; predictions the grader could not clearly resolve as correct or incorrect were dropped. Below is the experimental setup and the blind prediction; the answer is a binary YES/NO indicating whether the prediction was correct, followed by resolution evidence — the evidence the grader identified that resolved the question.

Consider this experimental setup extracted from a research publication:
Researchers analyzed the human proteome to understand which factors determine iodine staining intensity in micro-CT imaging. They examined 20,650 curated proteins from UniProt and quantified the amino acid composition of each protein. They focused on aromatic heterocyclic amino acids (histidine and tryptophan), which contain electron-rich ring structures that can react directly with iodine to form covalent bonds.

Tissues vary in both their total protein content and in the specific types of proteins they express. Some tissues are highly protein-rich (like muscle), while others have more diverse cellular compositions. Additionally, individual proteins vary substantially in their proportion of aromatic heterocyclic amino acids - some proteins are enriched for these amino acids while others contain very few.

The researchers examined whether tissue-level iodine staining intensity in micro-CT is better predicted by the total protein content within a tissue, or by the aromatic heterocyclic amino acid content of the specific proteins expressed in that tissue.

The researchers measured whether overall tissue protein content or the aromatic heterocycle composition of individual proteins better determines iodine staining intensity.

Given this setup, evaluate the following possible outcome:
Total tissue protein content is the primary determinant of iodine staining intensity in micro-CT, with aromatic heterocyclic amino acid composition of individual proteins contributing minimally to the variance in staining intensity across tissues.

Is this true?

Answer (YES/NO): NO